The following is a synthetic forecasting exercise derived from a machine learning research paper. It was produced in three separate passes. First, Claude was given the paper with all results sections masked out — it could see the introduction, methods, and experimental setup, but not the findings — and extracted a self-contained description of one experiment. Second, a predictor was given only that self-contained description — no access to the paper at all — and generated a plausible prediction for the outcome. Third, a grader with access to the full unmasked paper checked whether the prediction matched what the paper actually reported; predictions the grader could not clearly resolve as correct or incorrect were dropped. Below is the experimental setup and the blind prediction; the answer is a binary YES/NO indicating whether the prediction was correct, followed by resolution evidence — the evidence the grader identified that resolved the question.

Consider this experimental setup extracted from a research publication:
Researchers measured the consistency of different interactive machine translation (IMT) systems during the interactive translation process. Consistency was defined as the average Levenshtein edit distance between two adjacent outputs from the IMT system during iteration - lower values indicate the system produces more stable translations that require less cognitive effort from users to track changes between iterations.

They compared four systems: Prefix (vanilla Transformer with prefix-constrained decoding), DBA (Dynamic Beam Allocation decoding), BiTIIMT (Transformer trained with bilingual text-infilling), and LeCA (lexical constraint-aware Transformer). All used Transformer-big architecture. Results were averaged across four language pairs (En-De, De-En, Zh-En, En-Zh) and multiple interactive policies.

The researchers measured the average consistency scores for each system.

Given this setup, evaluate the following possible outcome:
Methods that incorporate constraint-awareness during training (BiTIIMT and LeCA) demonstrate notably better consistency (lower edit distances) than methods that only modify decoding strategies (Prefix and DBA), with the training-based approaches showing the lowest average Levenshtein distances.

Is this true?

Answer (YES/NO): NO